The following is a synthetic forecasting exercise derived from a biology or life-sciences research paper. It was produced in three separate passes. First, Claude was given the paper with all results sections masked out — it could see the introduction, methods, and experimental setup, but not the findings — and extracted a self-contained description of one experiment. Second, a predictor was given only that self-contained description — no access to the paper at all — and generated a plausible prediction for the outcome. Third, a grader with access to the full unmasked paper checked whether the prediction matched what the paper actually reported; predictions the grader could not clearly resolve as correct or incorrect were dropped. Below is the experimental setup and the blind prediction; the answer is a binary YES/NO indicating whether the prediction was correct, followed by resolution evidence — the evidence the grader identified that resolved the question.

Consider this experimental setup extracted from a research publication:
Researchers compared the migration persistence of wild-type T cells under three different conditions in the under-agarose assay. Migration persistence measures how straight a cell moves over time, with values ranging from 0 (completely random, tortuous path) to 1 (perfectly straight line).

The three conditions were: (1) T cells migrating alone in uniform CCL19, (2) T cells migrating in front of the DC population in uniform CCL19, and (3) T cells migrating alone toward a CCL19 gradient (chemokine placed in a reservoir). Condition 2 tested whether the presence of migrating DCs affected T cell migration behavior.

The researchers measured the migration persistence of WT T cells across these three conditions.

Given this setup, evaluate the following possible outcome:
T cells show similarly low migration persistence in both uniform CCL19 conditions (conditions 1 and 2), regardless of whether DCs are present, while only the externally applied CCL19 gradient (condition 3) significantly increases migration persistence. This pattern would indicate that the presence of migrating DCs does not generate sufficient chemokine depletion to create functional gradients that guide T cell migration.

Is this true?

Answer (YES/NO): NO